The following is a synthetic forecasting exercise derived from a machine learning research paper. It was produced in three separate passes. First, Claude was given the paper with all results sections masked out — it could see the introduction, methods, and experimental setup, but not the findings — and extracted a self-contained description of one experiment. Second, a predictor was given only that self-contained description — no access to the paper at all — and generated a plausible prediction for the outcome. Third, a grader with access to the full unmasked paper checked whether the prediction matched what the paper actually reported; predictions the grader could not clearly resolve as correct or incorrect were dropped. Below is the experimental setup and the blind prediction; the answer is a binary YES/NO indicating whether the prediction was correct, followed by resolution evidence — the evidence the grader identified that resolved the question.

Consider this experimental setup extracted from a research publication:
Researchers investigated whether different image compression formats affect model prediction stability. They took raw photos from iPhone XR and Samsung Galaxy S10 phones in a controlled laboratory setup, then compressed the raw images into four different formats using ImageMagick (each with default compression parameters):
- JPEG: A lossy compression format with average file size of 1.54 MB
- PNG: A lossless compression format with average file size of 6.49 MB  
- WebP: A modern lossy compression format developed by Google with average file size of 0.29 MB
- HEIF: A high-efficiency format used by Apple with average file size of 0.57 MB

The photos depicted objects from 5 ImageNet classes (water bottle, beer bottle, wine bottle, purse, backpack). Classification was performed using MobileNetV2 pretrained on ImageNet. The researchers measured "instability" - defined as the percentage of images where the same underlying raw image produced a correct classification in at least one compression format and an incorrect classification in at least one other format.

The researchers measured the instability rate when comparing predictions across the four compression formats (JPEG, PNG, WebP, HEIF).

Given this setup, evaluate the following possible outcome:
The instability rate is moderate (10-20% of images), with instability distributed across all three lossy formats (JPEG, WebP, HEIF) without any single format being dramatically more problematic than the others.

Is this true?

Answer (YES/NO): NO